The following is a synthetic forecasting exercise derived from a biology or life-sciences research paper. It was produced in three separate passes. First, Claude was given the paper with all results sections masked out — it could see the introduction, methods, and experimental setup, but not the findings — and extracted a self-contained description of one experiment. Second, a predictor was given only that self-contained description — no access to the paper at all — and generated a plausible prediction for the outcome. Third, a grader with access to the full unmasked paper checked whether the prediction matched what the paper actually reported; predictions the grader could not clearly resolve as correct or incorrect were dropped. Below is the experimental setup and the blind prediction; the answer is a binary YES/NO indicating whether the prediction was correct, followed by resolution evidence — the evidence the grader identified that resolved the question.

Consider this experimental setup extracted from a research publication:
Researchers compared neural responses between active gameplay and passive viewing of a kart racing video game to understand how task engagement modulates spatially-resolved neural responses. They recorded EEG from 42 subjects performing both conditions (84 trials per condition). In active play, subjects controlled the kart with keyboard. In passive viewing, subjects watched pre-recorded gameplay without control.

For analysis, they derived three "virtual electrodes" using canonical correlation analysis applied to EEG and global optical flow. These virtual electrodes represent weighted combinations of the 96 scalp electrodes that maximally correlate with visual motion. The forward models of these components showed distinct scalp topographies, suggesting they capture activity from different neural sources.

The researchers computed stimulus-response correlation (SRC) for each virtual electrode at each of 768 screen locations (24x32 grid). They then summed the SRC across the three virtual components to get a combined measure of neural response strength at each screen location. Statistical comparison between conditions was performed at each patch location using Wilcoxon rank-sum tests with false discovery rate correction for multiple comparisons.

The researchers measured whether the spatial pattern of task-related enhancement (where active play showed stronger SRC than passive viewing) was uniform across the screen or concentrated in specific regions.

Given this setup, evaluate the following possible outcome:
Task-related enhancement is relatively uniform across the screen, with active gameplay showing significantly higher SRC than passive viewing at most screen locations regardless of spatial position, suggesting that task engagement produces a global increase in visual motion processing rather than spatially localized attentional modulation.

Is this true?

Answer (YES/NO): NO